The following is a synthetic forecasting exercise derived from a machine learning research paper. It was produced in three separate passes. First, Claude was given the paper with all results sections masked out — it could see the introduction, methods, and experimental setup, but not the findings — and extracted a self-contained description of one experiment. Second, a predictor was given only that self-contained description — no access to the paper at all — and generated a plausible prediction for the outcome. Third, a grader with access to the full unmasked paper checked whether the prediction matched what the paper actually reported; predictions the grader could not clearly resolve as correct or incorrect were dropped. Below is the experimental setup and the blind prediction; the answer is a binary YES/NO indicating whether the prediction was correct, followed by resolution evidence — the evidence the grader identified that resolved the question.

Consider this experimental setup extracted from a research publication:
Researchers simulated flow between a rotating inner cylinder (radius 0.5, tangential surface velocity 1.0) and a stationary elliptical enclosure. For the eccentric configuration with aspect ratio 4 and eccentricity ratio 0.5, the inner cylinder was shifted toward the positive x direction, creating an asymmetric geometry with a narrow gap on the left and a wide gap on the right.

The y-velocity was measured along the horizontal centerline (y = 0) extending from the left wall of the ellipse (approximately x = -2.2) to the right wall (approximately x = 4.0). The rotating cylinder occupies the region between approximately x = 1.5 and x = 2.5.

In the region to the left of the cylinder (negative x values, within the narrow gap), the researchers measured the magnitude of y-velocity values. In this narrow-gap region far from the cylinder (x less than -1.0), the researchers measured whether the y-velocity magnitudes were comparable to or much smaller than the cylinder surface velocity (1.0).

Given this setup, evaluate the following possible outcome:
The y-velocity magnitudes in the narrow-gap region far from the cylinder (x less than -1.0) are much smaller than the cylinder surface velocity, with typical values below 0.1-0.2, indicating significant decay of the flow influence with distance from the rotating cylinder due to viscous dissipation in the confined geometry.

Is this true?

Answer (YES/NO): YES